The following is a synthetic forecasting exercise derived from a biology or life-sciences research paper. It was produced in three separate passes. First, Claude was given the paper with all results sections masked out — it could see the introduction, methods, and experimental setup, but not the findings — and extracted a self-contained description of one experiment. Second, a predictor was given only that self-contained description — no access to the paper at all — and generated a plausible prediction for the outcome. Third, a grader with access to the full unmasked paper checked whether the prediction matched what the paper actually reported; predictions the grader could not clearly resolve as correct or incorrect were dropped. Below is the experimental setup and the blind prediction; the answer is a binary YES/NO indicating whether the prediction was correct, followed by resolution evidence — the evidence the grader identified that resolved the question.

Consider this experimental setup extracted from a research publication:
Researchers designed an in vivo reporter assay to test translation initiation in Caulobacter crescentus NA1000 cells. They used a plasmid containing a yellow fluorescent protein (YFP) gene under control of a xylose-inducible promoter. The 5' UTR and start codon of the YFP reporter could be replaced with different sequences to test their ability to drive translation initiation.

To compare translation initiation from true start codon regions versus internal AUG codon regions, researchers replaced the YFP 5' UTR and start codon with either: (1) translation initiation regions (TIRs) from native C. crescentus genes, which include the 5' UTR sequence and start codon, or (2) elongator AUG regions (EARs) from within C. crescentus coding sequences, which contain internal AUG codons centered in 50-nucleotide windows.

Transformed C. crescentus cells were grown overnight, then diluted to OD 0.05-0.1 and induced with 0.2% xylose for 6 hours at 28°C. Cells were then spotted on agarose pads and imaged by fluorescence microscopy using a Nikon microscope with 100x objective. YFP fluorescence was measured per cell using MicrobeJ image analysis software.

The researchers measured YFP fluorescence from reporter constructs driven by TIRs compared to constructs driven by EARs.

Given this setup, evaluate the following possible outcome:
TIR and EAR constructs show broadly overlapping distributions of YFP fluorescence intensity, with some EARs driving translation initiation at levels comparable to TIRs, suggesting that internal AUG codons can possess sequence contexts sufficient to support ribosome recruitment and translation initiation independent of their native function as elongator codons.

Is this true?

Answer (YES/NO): NO